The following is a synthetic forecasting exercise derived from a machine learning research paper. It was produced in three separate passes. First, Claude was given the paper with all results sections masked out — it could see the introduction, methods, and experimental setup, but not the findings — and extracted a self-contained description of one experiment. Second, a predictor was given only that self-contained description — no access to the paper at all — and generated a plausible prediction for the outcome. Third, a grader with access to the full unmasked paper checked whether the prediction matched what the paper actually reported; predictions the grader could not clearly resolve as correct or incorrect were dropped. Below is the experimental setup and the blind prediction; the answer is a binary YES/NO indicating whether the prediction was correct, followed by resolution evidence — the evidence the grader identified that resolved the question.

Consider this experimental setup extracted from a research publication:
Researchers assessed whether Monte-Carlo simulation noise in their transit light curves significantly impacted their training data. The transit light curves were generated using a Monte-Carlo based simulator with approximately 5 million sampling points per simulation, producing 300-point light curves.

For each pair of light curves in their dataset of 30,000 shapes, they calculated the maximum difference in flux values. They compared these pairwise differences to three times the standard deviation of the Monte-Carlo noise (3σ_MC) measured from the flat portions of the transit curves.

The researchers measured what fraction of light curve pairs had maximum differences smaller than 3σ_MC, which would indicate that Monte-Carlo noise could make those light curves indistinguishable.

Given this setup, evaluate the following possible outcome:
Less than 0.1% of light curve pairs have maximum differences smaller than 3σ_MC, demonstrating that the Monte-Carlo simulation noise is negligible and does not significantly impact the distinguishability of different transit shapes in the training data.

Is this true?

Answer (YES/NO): YES